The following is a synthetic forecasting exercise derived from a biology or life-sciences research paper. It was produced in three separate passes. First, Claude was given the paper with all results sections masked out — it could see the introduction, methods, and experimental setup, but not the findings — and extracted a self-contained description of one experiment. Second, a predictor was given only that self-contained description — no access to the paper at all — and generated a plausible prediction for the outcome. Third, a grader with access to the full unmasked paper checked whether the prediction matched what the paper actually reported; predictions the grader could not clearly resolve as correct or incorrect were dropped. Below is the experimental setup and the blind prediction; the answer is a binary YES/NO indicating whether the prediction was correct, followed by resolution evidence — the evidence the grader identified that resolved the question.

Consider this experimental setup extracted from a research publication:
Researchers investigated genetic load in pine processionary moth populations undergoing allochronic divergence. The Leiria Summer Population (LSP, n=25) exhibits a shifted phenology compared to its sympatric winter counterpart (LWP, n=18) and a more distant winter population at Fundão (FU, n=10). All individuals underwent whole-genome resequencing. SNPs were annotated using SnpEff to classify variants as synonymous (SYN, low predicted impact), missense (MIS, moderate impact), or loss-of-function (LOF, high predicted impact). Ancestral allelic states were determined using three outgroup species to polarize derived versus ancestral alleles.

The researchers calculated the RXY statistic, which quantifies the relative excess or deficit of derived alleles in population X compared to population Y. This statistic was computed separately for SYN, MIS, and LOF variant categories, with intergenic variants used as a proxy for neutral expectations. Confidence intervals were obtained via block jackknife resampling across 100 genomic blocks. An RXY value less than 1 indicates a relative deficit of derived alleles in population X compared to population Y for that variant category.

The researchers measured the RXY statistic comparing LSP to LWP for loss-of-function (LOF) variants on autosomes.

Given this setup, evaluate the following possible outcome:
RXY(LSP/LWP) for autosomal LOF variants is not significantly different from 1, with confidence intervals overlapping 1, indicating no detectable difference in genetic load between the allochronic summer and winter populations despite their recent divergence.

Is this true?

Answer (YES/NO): NO